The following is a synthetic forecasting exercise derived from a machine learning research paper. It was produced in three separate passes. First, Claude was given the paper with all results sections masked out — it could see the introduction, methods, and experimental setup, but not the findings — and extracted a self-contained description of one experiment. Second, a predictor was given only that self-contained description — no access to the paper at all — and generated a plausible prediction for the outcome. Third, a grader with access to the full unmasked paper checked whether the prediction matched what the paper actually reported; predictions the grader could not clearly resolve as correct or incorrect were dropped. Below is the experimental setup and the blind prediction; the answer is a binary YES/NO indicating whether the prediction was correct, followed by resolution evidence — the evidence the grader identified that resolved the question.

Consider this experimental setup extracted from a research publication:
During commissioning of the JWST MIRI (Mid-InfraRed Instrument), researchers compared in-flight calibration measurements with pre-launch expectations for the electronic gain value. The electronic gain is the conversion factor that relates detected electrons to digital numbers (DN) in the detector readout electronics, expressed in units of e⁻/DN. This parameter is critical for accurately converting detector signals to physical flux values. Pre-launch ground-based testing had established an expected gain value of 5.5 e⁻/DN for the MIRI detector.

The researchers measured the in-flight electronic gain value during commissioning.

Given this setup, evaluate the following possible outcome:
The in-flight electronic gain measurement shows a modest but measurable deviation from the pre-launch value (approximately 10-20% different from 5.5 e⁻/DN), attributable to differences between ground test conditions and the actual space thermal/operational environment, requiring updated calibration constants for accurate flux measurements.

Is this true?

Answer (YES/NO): NO